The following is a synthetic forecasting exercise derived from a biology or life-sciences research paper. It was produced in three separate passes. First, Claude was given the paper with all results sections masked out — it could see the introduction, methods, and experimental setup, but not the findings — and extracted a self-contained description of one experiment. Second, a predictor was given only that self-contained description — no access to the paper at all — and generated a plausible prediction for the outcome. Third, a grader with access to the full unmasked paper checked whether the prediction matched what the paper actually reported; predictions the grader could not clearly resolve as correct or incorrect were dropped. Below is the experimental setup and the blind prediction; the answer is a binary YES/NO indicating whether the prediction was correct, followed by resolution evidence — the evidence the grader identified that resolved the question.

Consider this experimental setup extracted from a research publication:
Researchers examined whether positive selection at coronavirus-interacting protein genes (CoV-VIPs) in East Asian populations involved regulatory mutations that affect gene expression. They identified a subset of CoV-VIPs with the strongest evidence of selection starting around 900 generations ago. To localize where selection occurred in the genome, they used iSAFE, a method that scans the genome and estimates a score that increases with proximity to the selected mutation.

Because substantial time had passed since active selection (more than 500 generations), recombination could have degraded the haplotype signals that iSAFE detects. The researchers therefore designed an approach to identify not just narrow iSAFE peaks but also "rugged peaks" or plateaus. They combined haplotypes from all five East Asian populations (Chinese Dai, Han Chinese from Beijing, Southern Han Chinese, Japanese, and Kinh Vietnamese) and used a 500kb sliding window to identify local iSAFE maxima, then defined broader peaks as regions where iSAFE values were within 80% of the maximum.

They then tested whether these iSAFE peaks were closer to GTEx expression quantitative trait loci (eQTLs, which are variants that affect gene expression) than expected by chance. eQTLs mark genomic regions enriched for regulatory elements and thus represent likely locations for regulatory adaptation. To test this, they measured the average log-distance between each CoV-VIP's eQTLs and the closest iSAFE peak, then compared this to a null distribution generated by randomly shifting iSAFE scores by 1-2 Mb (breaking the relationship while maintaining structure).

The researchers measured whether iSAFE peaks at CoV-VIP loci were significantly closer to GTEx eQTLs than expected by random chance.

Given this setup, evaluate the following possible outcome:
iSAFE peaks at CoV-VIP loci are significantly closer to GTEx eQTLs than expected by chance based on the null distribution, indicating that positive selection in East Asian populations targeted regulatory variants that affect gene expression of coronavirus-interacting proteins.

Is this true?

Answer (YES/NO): YES